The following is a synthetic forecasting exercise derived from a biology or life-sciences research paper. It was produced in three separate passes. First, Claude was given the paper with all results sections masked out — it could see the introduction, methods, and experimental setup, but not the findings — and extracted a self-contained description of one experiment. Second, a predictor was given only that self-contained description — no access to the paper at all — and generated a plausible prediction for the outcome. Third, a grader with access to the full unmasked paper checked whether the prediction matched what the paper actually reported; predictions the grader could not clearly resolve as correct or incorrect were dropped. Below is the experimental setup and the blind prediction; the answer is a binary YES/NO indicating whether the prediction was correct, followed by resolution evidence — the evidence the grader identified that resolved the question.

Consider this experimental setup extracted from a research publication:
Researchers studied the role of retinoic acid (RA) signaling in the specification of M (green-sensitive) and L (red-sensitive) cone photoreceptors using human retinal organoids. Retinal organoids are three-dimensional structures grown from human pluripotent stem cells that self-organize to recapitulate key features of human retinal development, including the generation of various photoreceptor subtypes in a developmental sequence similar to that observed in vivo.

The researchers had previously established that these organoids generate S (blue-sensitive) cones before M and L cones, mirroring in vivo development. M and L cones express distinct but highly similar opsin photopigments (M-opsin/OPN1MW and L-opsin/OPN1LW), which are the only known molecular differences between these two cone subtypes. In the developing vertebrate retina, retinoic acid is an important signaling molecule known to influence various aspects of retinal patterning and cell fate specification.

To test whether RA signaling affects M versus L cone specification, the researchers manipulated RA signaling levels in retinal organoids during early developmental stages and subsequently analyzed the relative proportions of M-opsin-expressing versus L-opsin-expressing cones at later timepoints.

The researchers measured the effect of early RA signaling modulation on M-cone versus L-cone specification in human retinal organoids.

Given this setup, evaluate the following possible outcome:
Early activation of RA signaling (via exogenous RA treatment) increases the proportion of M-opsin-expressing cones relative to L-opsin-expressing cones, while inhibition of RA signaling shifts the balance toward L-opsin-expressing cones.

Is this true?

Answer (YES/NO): NO